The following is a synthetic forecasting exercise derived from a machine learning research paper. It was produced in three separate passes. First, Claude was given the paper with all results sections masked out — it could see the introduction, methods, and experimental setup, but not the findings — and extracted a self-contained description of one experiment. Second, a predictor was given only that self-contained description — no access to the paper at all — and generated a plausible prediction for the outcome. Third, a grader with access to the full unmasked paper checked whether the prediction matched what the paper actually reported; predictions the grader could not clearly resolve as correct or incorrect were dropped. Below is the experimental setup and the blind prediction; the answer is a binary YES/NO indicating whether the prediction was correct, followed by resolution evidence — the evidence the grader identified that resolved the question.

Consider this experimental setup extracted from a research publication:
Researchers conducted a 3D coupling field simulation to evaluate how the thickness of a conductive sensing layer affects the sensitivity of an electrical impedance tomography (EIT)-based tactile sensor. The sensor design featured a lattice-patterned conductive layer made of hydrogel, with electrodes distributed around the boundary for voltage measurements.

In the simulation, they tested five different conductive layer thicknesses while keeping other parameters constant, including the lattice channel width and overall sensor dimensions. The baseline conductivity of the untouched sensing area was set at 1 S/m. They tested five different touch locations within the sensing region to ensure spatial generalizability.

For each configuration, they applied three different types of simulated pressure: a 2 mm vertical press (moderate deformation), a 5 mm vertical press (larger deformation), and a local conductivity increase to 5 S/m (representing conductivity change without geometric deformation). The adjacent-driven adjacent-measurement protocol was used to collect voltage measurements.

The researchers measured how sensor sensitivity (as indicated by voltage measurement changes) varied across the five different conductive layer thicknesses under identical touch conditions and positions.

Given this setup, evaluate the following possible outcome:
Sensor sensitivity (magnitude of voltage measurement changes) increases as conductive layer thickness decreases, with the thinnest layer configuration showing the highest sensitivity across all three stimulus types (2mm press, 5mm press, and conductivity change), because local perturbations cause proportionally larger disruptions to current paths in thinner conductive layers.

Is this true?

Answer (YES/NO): NO